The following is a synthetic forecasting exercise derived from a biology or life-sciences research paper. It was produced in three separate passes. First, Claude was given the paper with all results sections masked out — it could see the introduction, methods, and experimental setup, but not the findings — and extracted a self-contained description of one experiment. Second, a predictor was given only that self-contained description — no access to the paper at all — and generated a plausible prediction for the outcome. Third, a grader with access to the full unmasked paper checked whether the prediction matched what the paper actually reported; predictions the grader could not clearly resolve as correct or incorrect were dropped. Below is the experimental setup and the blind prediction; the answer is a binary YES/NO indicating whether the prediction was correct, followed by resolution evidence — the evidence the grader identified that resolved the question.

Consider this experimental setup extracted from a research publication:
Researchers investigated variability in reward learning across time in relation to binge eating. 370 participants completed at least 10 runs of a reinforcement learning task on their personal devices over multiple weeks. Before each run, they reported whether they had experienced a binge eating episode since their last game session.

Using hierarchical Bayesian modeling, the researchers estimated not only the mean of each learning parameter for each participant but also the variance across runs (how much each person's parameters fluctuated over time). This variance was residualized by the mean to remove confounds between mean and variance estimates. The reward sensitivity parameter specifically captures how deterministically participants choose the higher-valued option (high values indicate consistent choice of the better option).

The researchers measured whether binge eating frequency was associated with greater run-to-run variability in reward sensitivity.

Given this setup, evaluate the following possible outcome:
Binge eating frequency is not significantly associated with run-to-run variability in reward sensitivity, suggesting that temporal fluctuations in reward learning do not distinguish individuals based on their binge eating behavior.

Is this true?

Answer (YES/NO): NO